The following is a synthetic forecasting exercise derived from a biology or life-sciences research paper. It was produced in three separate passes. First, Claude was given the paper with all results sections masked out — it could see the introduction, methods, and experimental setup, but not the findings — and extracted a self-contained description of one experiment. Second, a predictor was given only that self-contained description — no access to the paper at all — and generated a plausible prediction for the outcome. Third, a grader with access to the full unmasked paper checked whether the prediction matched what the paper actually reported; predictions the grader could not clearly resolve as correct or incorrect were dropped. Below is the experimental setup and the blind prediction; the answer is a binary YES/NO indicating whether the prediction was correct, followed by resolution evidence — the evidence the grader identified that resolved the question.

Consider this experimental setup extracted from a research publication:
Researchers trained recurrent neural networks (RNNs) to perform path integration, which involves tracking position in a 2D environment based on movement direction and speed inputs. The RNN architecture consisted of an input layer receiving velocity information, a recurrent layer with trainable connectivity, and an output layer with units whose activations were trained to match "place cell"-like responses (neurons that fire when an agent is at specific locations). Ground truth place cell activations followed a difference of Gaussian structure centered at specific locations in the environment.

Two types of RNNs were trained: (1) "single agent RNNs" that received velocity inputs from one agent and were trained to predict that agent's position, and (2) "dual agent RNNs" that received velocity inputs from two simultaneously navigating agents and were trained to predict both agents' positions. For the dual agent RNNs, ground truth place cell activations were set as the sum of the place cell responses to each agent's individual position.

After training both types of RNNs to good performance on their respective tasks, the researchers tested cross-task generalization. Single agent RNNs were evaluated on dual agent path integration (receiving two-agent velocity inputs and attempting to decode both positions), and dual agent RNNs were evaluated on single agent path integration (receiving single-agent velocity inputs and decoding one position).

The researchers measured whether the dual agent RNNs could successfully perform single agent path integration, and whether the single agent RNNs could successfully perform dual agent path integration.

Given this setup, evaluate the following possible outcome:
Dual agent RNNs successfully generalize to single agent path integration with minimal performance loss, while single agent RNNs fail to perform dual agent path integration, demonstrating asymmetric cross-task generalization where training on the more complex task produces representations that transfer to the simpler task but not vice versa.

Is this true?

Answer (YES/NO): YES